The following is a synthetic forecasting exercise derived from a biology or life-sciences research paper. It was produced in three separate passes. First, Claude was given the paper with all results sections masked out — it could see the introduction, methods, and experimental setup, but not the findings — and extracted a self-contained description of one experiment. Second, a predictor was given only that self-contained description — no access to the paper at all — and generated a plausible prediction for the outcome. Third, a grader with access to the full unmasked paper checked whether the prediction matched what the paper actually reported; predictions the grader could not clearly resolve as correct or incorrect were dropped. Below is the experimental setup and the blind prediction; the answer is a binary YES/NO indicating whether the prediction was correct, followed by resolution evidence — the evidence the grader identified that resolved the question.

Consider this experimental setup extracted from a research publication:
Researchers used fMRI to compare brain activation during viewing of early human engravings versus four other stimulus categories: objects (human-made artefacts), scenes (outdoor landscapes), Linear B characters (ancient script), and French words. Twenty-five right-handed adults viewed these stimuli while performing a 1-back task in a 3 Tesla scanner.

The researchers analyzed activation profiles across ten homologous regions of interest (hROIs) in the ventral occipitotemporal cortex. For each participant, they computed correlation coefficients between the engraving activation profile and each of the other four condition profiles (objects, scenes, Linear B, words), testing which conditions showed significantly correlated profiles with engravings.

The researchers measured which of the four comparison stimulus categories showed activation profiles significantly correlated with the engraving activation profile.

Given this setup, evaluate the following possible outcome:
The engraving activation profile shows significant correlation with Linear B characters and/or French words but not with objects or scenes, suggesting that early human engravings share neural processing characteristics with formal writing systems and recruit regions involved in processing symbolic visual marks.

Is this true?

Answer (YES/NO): NO